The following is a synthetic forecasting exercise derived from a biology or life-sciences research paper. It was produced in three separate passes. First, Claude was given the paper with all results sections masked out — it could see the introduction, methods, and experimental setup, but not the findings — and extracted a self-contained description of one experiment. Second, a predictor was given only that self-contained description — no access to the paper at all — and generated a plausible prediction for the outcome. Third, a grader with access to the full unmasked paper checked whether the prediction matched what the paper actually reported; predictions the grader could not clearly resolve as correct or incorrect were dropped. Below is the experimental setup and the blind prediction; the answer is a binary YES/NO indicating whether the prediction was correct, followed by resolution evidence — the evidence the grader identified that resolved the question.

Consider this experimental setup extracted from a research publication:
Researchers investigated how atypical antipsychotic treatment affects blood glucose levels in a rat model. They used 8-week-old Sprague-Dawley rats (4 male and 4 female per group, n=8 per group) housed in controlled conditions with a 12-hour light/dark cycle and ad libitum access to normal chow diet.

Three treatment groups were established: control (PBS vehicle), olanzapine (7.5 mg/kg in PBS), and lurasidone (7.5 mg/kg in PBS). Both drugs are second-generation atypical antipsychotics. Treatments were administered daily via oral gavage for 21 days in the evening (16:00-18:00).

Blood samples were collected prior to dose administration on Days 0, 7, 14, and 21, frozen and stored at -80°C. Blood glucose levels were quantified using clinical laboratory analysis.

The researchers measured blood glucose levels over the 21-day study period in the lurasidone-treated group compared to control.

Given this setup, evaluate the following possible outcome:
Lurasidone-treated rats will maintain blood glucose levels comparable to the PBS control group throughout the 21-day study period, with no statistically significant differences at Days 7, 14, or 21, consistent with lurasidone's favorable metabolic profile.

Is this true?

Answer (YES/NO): YES